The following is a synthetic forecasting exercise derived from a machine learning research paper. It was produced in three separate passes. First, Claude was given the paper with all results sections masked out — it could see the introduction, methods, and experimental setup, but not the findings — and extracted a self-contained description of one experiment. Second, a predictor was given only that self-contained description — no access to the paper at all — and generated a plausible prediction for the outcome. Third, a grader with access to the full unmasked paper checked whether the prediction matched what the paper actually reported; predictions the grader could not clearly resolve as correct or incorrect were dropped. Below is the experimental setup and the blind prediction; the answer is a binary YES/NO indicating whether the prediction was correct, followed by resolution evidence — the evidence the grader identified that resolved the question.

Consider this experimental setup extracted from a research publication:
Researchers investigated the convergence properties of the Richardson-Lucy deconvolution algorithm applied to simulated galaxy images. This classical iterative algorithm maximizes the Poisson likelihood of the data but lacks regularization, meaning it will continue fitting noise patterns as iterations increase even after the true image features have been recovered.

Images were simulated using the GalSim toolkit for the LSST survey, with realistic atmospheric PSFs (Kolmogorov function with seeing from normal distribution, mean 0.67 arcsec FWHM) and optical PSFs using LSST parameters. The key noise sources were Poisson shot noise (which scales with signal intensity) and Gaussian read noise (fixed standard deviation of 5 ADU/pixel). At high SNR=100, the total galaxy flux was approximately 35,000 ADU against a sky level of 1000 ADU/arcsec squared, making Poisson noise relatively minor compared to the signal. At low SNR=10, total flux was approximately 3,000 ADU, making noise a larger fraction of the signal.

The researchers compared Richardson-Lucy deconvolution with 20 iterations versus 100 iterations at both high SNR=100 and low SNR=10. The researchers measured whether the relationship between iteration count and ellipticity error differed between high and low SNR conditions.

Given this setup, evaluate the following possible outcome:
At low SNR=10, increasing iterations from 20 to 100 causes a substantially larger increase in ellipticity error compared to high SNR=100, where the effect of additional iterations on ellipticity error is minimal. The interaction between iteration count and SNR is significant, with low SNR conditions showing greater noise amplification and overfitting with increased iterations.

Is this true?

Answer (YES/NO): NO